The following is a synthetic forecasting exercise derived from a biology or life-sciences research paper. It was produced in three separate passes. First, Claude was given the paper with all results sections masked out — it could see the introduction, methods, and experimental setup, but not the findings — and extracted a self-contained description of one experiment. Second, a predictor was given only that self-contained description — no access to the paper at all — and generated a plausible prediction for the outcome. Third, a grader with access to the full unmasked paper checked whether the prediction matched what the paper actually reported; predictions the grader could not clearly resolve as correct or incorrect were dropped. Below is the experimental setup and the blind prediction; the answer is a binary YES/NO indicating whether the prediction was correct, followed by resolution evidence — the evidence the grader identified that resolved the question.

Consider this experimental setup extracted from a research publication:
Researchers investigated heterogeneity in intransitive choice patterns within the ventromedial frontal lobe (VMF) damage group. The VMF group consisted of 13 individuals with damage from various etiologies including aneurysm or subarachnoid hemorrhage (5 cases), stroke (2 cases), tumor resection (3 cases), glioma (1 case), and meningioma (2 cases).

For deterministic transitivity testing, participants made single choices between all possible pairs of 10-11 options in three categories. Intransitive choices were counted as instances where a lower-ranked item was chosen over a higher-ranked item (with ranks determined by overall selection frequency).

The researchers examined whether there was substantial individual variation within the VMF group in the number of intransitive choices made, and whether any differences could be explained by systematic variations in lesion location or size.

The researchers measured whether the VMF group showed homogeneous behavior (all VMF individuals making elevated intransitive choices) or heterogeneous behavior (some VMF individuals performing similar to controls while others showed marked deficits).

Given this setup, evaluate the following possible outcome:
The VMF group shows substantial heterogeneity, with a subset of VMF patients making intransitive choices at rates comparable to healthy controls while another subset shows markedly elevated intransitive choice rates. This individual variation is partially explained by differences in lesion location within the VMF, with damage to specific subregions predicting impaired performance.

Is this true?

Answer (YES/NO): NO